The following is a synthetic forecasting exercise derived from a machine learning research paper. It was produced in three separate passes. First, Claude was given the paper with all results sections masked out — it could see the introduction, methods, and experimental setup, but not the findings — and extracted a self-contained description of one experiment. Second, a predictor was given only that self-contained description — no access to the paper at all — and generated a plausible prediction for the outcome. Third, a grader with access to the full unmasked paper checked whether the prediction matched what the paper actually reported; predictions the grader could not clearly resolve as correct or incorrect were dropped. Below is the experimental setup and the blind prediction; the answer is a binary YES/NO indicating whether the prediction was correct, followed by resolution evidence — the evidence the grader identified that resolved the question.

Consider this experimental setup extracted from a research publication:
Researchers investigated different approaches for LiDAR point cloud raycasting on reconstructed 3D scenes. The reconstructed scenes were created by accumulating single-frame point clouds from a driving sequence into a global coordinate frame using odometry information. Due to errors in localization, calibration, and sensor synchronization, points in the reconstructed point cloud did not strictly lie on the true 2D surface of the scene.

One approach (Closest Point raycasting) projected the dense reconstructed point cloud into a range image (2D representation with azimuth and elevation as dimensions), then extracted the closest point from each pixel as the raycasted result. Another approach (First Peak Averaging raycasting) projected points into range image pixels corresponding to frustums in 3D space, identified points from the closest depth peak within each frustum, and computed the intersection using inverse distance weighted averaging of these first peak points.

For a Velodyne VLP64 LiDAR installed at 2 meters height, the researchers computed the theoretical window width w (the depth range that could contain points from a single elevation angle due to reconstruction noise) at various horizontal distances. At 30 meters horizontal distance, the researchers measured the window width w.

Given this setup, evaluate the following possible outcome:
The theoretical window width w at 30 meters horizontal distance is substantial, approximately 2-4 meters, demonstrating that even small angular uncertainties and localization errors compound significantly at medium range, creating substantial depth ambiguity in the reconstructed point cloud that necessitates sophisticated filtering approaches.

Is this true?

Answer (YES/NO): YES